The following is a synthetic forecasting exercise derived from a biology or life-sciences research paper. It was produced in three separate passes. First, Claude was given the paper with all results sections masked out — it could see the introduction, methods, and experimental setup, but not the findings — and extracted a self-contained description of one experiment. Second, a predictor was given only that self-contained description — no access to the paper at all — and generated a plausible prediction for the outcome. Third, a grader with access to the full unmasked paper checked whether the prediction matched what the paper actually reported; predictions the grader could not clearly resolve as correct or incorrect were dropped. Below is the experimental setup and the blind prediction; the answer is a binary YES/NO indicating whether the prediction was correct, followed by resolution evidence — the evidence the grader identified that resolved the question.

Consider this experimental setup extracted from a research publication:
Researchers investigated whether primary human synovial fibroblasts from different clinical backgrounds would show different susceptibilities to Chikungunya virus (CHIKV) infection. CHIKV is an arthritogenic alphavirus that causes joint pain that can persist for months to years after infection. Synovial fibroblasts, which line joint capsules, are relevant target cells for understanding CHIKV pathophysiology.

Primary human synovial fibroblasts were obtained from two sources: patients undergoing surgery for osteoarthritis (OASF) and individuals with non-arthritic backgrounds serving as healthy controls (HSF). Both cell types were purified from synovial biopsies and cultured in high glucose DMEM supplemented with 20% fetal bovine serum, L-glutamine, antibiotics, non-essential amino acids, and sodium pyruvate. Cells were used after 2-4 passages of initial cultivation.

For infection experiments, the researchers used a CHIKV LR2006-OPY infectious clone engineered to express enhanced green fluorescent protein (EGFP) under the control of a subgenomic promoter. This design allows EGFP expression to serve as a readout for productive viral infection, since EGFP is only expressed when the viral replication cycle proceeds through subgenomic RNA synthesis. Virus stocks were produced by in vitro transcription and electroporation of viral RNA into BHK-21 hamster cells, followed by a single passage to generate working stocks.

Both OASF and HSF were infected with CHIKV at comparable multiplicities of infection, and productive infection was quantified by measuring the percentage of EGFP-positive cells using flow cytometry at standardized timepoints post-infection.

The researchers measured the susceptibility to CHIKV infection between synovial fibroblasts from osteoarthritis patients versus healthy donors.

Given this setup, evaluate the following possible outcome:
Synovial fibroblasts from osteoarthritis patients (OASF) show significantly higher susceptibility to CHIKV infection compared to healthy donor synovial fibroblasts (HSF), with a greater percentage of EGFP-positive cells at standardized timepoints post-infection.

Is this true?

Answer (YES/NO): NO